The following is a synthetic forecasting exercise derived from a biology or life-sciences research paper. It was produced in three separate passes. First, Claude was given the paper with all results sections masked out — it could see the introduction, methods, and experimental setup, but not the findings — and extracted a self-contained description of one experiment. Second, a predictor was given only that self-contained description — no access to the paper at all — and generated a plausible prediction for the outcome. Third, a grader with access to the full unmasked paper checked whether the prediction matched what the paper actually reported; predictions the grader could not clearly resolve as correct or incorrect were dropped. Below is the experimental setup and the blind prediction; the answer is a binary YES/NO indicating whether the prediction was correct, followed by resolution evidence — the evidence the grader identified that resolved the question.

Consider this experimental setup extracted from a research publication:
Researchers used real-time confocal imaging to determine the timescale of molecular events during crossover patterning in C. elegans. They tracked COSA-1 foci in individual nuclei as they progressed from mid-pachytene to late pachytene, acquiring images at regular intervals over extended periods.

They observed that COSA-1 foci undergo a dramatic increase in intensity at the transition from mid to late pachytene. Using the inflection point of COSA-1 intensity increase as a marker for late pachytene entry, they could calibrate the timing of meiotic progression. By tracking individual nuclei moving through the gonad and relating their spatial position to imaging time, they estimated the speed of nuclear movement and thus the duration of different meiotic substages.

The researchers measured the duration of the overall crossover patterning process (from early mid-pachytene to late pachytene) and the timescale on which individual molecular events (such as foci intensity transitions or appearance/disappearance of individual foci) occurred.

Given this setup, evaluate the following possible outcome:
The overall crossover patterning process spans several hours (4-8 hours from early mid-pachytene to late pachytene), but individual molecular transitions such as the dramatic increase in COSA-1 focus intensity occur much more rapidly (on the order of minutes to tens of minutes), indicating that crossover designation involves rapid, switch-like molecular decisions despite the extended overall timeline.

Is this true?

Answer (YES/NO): YES